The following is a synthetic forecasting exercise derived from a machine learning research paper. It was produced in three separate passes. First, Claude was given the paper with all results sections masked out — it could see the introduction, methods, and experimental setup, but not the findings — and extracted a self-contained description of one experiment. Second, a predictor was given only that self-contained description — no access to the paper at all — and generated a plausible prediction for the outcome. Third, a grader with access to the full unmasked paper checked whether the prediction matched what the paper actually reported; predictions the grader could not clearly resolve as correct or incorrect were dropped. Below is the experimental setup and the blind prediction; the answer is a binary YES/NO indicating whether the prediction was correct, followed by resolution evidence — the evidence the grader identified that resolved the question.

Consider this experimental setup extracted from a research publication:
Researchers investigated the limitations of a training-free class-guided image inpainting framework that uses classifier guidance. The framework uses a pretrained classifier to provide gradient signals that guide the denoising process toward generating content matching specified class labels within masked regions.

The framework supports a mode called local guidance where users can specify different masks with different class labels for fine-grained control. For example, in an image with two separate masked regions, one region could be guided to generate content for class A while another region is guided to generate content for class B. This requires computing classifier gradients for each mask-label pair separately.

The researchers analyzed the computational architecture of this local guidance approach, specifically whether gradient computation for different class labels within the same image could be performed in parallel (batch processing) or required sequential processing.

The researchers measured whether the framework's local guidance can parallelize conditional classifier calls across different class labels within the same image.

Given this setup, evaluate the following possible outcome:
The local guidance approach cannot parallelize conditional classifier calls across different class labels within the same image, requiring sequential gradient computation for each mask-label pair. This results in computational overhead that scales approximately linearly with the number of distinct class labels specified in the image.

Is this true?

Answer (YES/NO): YES